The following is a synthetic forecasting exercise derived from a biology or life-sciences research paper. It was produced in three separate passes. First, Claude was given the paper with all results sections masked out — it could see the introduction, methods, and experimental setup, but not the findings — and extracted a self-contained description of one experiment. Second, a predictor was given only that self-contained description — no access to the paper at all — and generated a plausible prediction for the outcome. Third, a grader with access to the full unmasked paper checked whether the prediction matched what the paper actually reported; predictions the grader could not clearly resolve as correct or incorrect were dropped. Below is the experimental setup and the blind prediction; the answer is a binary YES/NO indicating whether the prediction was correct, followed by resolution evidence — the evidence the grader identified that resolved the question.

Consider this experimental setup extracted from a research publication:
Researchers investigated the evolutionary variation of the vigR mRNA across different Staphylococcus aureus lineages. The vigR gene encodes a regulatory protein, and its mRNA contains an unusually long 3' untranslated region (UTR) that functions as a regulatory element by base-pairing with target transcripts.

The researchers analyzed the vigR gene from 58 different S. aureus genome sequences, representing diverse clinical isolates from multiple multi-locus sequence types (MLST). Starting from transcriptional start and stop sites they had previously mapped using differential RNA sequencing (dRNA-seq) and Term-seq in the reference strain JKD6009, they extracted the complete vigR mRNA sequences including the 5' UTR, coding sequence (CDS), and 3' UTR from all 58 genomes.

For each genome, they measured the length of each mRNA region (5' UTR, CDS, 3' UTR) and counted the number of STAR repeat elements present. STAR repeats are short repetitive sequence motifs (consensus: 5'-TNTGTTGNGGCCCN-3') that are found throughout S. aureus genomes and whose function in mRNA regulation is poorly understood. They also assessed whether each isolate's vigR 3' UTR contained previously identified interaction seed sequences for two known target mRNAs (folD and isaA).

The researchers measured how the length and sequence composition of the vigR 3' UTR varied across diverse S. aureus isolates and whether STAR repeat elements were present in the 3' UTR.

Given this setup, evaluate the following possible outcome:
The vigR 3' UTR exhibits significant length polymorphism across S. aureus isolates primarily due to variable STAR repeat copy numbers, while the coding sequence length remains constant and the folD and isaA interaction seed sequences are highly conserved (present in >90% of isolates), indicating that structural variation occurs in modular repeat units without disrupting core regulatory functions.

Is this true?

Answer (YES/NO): NO